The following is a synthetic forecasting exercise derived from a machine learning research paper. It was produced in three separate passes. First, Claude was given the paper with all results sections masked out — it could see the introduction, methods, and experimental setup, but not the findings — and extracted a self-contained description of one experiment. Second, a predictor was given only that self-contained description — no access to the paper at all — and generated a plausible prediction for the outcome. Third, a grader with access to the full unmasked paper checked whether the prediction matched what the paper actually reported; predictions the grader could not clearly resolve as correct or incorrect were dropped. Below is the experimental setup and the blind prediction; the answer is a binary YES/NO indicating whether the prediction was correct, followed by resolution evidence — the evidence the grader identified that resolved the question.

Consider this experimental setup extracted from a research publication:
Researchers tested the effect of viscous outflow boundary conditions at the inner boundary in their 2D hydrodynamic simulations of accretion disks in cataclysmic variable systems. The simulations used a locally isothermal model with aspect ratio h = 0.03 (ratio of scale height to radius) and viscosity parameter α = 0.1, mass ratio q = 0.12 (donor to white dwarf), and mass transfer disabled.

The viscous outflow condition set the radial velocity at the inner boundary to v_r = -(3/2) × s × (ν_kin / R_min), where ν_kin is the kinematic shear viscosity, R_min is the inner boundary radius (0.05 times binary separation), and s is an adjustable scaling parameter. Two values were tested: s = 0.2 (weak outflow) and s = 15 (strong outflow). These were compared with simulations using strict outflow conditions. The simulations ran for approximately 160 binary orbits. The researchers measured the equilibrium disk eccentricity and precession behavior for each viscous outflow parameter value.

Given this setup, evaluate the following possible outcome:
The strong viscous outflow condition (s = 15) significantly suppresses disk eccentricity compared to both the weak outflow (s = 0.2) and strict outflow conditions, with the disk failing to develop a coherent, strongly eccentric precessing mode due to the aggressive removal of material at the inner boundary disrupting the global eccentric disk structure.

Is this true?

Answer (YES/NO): NO